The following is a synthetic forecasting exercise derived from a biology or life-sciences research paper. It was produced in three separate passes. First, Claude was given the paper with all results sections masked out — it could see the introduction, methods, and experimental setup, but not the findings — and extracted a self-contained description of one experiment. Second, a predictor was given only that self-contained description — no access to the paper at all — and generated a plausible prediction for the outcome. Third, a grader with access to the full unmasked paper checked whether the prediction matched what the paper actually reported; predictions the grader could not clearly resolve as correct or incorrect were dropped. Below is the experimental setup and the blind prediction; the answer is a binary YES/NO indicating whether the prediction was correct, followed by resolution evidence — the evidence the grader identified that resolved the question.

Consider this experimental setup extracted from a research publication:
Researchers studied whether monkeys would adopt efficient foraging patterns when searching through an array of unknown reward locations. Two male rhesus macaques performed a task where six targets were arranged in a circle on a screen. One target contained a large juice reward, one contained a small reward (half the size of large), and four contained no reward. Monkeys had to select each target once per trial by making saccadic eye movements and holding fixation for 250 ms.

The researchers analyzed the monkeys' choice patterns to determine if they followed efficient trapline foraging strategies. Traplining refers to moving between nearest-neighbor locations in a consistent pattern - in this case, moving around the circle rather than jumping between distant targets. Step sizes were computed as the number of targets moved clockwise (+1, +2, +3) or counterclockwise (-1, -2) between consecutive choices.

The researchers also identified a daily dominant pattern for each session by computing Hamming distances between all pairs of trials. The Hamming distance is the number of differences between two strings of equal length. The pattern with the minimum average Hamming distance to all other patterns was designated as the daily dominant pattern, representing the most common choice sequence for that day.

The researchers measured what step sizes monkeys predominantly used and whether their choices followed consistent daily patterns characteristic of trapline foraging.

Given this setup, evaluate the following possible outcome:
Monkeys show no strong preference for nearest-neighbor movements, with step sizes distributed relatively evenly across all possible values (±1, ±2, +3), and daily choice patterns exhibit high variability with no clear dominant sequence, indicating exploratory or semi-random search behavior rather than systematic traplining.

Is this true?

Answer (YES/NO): NO